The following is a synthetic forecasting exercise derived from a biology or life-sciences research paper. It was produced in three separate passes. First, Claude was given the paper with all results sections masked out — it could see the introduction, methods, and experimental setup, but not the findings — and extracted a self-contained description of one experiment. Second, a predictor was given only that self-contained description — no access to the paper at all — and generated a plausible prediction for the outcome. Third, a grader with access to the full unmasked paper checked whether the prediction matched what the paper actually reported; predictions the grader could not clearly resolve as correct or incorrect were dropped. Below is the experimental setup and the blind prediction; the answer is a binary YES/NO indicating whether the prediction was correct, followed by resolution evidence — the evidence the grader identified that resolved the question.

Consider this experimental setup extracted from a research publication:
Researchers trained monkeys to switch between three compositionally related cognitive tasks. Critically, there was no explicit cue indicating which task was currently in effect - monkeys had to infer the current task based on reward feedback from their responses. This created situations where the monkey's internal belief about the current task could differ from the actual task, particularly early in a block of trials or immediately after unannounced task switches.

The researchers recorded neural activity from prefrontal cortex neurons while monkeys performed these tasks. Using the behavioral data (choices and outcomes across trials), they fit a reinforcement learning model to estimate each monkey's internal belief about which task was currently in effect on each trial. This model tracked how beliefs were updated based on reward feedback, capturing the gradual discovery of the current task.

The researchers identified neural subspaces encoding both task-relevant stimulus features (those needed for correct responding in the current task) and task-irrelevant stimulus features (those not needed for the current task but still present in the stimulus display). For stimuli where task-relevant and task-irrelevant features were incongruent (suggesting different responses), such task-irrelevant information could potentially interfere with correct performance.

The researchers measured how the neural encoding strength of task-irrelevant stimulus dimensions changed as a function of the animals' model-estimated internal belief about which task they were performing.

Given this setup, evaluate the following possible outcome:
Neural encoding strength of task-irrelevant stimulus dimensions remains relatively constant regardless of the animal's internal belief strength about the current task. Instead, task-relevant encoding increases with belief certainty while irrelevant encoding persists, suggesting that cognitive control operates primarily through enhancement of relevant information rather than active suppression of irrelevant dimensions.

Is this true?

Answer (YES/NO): NO